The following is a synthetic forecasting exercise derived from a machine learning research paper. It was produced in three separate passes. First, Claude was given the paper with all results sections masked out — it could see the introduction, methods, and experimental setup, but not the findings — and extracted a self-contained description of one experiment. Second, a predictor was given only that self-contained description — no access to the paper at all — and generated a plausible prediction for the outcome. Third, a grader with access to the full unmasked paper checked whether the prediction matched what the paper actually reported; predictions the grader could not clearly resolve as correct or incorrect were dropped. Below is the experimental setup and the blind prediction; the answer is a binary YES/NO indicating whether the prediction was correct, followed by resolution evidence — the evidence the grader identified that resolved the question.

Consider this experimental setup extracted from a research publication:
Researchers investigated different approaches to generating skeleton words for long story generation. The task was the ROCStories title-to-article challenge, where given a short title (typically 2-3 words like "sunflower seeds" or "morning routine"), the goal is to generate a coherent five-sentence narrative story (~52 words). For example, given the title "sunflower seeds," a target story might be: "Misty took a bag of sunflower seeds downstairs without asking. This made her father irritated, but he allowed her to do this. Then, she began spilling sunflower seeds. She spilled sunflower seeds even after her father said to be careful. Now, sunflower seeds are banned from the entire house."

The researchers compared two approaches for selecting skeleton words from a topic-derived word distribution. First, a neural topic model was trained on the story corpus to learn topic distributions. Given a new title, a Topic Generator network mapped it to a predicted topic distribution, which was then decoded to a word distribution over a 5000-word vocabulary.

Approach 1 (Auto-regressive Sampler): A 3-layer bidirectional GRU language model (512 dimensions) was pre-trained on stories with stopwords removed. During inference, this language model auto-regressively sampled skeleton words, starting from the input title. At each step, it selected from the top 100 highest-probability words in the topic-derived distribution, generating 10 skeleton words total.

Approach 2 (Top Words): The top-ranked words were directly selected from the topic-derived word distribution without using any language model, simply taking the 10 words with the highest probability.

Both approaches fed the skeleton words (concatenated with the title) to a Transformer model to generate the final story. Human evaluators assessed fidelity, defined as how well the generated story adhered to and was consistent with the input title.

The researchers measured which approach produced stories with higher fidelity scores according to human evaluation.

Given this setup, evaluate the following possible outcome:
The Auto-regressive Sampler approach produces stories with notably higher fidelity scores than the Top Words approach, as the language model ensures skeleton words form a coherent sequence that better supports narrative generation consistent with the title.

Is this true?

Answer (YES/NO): NO